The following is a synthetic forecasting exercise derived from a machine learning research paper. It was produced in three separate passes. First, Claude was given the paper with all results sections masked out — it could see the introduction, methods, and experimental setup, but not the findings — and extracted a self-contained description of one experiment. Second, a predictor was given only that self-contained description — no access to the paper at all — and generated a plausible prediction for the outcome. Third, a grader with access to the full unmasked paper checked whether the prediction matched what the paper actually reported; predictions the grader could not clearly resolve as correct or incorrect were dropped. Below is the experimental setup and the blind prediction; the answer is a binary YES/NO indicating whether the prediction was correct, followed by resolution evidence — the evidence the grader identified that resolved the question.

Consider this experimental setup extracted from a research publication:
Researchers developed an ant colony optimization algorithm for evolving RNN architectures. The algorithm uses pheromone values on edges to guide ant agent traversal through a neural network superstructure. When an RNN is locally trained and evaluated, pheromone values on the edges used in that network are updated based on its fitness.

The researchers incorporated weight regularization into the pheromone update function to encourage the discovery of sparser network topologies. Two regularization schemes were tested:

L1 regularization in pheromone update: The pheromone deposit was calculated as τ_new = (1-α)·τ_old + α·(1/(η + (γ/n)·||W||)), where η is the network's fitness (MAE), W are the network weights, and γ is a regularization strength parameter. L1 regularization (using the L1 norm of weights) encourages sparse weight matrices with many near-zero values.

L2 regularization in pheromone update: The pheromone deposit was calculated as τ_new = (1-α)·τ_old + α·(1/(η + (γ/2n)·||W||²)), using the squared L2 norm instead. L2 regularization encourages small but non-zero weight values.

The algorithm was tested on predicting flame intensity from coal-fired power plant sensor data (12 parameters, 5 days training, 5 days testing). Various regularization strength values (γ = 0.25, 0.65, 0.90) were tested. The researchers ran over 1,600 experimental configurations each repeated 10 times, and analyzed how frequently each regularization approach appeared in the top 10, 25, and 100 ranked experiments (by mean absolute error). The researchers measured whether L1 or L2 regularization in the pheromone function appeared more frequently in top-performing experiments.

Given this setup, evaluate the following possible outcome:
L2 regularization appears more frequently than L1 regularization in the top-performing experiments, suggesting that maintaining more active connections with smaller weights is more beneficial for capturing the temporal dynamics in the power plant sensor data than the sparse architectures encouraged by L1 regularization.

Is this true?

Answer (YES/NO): YES